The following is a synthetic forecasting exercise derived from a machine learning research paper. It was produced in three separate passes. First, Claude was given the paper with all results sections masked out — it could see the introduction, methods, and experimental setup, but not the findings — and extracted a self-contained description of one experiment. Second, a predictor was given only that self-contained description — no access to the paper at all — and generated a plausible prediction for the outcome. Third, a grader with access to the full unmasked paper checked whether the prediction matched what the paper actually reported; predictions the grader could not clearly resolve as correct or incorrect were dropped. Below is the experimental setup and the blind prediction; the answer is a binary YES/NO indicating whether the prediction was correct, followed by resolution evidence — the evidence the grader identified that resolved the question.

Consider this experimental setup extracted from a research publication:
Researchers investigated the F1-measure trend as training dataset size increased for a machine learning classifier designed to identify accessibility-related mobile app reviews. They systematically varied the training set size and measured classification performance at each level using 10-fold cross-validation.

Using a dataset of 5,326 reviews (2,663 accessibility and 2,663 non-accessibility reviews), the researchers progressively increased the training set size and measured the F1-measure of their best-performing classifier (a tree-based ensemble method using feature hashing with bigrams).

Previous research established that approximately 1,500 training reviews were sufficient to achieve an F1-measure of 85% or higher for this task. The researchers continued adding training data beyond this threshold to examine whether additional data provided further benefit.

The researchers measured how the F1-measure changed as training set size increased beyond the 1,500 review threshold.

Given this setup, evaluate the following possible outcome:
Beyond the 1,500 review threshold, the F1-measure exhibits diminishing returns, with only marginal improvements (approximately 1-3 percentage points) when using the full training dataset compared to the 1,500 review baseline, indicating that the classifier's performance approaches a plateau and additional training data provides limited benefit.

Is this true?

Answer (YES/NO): NO